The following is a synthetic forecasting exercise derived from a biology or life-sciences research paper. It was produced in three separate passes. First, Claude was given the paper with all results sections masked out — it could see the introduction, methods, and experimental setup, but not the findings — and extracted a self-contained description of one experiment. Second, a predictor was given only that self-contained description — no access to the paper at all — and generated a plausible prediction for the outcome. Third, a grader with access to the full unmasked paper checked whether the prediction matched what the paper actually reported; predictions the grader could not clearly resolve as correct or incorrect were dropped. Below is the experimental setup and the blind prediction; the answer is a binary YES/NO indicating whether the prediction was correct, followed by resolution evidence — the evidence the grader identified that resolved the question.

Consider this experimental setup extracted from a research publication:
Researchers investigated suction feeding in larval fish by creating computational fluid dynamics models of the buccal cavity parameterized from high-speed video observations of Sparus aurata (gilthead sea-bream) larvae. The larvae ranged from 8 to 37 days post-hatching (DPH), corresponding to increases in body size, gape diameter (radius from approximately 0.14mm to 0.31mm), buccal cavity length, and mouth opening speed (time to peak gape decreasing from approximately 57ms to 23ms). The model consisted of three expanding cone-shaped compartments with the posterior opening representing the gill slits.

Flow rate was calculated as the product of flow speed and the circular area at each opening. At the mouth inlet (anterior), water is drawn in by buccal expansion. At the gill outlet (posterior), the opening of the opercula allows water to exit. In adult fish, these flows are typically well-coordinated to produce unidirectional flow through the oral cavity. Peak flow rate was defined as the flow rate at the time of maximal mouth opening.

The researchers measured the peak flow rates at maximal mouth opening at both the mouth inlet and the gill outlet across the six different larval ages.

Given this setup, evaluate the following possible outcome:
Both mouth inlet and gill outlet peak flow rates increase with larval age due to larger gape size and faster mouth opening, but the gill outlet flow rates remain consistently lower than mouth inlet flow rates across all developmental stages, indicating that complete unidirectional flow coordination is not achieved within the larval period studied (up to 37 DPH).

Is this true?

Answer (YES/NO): YES